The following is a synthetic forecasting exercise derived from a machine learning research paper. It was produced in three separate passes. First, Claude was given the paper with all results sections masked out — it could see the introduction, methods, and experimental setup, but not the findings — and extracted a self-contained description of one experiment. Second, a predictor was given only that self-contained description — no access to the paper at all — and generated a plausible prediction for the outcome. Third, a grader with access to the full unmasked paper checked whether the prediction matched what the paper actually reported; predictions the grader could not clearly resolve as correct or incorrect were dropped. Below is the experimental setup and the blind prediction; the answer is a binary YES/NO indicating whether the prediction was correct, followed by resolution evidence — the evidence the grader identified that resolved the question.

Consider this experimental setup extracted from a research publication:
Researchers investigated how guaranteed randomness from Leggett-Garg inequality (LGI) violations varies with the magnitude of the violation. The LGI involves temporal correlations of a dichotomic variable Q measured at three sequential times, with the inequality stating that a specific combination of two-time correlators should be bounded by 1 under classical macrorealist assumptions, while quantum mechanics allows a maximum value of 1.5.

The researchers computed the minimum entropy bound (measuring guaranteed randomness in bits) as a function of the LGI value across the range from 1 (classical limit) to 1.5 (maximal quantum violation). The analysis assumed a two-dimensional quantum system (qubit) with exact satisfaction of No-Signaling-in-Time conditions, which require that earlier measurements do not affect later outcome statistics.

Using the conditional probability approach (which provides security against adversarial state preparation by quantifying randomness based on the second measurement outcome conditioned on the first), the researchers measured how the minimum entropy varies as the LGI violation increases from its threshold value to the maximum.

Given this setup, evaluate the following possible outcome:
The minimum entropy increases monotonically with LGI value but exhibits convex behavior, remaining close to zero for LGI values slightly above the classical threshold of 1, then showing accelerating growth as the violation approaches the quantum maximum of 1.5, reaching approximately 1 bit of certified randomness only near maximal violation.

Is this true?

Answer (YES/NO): NO